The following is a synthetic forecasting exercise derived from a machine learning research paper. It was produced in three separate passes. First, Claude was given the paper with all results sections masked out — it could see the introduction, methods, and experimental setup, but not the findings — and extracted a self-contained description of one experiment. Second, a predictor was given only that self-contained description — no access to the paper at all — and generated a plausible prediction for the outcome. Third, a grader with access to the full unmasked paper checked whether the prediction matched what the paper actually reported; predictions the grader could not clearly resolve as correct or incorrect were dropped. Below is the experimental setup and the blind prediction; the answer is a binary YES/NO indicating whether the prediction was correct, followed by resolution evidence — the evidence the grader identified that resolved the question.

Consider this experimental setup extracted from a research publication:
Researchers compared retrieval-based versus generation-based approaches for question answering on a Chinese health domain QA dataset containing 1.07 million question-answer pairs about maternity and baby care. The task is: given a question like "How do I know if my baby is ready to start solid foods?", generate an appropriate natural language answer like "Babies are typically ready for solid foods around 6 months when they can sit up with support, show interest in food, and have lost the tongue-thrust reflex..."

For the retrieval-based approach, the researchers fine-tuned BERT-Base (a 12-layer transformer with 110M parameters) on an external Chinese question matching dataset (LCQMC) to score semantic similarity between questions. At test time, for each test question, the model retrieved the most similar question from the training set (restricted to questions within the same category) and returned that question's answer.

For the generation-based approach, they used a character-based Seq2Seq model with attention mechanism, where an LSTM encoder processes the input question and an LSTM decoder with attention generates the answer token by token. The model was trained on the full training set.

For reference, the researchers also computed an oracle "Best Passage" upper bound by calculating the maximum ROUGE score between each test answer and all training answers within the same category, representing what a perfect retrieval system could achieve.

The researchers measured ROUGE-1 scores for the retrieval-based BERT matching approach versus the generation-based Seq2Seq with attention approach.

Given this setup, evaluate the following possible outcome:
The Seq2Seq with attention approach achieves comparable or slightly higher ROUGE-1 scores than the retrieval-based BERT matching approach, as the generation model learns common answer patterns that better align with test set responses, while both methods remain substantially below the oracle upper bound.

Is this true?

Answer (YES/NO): YES